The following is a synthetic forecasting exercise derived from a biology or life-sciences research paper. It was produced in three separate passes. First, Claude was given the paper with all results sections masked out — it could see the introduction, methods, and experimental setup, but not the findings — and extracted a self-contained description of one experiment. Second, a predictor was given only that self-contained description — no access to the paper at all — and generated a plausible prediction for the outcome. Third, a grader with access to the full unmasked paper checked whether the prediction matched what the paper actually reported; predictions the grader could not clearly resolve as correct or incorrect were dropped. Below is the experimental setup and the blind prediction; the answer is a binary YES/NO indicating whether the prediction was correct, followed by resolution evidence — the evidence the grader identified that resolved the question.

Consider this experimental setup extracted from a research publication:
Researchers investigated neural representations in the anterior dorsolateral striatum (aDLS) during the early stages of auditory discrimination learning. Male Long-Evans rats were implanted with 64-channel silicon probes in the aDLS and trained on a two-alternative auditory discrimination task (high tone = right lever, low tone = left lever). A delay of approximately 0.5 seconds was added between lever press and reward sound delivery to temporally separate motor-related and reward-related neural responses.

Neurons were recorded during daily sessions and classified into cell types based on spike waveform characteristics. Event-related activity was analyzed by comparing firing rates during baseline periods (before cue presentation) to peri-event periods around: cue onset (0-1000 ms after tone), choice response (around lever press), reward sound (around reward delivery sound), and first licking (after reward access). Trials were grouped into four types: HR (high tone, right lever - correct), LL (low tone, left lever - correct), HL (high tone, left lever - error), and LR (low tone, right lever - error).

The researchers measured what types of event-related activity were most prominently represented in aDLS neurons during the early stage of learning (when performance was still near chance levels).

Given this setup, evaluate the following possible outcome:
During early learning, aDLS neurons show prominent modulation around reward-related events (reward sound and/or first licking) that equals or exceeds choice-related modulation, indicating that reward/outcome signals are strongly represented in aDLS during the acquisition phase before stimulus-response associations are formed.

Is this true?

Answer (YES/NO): YES